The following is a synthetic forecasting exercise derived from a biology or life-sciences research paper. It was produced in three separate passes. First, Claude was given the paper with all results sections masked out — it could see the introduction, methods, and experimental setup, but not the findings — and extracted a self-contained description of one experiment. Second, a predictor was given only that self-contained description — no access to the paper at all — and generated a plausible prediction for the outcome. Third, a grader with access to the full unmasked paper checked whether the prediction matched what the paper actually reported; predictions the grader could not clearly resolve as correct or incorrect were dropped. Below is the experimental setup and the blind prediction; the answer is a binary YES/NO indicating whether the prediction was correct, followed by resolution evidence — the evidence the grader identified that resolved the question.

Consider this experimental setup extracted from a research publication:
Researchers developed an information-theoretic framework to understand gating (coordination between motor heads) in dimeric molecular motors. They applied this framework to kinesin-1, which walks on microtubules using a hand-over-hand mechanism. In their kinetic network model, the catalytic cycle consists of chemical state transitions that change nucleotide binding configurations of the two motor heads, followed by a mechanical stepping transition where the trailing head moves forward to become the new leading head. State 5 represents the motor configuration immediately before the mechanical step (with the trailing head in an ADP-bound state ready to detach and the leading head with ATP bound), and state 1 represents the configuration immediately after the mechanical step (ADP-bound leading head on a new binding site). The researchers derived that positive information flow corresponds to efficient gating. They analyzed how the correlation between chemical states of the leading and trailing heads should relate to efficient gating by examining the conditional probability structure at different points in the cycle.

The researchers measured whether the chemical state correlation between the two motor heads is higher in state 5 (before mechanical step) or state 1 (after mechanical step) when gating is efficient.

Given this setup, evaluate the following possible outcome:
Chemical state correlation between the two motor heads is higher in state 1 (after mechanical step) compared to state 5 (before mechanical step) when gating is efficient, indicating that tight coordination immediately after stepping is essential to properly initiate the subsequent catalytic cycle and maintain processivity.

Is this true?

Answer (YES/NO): NO